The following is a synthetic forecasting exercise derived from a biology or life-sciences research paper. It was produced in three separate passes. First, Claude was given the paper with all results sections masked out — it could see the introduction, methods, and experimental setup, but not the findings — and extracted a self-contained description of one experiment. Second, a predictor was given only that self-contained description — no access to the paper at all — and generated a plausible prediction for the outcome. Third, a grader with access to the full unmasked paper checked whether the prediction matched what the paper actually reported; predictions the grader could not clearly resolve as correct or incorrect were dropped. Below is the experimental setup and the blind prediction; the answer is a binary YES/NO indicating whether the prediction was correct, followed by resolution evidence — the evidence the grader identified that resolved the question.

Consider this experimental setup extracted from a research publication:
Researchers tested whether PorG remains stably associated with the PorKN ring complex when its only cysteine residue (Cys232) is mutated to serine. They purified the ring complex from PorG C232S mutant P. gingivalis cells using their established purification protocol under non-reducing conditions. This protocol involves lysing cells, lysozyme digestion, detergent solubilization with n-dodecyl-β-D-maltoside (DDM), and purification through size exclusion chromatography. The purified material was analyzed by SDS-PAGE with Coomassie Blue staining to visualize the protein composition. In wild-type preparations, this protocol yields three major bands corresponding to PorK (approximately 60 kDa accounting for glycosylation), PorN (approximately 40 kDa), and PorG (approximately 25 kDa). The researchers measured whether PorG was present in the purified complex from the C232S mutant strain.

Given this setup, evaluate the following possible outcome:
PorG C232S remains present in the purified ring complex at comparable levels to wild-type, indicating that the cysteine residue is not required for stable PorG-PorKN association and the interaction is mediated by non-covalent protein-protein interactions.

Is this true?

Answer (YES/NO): NO